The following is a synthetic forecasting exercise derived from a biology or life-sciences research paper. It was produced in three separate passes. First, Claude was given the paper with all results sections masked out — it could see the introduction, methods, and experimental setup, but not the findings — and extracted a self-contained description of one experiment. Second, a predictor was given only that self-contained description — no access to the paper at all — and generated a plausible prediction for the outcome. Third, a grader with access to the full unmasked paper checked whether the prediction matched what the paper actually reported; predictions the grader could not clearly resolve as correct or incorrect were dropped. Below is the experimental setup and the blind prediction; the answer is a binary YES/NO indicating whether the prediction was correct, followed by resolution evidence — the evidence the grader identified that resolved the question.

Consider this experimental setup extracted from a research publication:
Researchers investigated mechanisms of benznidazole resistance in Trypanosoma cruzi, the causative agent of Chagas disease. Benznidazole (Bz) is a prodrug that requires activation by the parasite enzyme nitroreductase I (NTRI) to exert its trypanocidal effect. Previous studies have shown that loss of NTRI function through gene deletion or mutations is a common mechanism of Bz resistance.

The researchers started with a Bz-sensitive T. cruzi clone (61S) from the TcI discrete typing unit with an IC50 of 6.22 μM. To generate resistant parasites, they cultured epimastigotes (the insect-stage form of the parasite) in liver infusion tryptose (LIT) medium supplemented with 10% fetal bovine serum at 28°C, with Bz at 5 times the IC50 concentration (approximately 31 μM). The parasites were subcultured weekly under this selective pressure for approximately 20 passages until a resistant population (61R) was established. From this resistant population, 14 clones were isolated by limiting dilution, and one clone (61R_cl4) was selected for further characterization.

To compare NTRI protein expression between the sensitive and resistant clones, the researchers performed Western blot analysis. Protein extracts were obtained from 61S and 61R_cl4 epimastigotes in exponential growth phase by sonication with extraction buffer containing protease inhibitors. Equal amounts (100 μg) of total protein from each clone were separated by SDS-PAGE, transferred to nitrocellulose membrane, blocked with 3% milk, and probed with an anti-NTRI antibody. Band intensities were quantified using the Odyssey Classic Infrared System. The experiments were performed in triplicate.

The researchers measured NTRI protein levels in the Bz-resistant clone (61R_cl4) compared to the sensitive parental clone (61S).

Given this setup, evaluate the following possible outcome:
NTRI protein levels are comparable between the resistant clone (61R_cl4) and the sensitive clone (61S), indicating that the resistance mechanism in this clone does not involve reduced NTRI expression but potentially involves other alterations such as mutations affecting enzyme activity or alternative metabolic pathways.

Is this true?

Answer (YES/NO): YES